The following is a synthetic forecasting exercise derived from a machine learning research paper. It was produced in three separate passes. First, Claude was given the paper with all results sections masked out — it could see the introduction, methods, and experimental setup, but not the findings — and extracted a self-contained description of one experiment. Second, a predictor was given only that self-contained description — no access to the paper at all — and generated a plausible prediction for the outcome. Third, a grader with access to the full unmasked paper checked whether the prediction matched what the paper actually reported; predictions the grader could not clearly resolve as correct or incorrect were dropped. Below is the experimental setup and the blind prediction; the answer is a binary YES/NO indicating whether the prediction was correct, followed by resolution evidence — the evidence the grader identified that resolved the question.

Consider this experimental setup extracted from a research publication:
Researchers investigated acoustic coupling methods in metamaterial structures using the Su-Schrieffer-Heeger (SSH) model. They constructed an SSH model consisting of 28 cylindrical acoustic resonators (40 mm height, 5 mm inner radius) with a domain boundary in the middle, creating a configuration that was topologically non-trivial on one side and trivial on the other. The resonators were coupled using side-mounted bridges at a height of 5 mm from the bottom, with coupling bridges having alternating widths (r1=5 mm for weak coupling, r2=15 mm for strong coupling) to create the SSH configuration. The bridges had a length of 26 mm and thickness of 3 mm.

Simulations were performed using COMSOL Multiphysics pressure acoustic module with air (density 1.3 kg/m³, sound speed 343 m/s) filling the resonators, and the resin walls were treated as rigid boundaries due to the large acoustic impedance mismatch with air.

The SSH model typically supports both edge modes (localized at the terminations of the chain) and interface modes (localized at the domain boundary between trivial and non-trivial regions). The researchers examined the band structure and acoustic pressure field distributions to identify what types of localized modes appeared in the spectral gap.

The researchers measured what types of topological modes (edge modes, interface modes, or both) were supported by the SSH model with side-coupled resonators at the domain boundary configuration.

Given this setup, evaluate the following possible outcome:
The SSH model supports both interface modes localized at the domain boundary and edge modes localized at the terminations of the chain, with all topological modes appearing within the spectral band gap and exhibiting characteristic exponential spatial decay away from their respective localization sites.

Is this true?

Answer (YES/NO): NO